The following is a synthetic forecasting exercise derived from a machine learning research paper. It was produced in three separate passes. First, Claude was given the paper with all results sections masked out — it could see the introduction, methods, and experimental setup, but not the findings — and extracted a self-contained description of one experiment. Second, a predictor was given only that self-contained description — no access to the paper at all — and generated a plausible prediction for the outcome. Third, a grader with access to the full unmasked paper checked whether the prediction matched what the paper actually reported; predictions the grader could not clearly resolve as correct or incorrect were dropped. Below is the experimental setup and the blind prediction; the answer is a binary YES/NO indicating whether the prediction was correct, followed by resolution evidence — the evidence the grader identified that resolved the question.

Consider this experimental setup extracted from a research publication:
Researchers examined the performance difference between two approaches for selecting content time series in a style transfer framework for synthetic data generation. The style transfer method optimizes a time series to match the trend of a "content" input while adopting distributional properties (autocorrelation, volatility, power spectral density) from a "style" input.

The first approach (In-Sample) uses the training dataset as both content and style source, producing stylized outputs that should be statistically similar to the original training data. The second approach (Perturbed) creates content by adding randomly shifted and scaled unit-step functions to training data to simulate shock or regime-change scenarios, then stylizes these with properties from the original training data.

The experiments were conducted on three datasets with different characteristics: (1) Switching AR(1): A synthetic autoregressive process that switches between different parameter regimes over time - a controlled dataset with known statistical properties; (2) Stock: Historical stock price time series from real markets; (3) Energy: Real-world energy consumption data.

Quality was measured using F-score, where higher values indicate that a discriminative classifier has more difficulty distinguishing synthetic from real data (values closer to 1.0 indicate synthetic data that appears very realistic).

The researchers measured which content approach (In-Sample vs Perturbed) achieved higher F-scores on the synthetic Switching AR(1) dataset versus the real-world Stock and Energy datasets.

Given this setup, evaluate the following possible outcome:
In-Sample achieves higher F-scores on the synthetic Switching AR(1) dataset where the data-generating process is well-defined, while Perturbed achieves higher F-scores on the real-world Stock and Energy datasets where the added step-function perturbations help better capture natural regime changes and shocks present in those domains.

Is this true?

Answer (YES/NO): YES